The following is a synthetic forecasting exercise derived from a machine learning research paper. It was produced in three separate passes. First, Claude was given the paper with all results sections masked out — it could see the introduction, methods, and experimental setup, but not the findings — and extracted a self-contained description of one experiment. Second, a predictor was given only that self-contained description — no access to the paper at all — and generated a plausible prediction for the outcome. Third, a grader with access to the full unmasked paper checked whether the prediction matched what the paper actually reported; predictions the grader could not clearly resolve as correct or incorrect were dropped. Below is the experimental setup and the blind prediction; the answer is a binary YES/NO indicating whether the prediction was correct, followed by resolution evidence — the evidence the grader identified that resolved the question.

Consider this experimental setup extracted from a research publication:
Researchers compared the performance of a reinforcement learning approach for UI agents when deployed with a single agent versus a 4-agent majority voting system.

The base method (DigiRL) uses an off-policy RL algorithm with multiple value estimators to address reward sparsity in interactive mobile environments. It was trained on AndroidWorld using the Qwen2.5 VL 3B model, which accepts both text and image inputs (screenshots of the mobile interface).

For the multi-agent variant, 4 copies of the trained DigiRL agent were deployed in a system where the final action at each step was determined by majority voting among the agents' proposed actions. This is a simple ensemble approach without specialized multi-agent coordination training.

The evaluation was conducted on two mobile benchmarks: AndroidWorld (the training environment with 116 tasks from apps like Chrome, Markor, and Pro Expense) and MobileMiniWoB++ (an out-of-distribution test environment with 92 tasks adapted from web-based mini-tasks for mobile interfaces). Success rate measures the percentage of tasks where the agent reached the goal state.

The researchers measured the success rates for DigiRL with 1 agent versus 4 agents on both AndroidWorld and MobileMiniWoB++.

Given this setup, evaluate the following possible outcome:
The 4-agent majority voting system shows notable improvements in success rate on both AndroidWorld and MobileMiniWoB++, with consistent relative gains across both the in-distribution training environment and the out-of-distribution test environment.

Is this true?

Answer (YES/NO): NO